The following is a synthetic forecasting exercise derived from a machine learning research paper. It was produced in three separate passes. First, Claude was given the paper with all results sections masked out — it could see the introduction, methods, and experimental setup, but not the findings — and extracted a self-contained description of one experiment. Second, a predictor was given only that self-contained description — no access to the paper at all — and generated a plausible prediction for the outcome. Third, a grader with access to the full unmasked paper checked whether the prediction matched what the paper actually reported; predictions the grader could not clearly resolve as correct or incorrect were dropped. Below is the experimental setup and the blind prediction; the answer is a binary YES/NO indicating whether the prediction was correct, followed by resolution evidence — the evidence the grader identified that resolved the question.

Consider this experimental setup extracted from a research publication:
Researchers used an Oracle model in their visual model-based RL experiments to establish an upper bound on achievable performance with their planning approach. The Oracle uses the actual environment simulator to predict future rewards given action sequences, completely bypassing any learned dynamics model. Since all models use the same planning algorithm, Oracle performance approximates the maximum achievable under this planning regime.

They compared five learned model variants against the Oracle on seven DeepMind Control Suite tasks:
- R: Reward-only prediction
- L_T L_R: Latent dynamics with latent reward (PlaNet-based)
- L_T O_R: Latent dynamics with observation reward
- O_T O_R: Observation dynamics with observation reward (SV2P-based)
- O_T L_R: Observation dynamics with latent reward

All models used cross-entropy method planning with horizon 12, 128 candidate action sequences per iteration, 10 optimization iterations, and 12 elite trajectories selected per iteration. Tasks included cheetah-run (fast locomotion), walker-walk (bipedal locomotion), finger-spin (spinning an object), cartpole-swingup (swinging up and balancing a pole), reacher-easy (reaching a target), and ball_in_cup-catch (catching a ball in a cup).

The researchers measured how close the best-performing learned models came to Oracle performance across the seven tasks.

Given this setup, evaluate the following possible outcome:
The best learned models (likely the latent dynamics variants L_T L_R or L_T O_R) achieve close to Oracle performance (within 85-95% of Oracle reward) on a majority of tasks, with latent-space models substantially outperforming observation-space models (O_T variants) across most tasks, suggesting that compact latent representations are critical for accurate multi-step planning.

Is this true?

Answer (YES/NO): NO